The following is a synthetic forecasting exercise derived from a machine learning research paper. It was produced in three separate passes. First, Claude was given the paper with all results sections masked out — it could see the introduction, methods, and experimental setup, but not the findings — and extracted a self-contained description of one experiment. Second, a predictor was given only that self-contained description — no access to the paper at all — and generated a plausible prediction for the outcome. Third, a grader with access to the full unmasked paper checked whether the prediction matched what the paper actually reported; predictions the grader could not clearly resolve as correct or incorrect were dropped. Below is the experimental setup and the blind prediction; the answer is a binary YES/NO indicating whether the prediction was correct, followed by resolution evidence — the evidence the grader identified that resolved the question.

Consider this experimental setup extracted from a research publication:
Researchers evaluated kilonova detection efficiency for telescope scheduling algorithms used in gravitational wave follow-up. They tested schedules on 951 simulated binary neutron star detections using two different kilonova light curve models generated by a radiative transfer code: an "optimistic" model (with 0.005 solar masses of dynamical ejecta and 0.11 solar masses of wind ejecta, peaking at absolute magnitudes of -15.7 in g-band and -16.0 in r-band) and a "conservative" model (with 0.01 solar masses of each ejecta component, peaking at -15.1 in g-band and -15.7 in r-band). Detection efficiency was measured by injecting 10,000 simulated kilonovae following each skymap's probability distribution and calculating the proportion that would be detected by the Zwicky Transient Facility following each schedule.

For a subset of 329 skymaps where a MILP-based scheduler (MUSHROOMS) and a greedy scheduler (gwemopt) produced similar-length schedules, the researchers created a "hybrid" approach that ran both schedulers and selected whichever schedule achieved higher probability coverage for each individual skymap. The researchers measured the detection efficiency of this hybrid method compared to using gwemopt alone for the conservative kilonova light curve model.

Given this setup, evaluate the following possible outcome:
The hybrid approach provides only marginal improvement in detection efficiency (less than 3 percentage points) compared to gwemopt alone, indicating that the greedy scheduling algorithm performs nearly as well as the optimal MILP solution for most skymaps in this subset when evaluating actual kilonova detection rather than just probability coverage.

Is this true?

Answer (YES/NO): NO